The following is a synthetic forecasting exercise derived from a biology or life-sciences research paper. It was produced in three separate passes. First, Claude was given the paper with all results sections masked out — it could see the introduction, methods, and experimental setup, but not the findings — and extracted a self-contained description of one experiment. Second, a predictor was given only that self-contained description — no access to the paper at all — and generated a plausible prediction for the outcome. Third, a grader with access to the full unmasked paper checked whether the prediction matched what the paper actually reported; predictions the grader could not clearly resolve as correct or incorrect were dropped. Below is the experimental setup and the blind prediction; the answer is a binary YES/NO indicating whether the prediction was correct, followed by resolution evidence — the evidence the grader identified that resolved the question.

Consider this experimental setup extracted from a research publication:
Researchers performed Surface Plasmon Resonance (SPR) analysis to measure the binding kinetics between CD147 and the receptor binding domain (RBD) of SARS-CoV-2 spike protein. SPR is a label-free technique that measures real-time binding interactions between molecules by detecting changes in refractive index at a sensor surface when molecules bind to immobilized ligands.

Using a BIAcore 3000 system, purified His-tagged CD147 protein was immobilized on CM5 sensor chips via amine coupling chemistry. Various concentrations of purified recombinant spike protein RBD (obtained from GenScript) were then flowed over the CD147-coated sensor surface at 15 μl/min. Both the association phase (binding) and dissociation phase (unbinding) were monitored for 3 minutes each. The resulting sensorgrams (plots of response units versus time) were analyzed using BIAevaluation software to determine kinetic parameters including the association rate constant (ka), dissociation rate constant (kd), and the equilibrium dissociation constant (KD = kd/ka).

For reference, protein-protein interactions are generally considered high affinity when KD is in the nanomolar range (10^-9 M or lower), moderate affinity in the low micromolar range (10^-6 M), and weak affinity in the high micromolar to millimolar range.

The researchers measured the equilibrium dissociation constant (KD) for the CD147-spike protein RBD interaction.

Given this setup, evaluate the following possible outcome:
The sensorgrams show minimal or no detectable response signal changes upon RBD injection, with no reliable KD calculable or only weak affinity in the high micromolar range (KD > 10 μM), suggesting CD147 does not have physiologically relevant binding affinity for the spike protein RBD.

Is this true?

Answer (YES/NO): NO